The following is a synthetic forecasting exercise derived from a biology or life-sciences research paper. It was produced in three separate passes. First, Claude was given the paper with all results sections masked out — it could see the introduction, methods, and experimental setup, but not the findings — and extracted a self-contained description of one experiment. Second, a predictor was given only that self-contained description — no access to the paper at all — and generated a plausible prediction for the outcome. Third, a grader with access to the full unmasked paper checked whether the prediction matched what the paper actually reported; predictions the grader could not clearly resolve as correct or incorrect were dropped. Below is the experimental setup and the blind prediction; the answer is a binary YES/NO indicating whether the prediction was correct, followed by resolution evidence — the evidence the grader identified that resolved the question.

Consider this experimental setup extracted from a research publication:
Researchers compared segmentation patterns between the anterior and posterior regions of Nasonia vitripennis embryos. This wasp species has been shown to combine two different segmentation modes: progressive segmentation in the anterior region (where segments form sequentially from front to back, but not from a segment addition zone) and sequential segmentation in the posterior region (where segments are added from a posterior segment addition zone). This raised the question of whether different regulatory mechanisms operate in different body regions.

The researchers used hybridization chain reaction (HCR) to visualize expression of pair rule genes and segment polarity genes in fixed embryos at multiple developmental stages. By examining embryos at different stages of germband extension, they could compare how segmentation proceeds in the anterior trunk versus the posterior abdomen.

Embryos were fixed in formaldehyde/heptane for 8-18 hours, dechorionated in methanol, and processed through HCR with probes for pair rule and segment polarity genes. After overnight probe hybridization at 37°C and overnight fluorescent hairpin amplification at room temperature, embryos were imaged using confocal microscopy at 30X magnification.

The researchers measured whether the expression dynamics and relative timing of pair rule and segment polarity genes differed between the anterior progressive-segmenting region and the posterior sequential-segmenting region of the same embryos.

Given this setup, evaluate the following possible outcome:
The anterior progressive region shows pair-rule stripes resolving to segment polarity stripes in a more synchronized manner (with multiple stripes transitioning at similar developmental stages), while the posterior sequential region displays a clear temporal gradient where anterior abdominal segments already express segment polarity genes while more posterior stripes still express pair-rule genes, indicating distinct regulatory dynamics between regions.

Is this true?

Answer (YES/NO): NO